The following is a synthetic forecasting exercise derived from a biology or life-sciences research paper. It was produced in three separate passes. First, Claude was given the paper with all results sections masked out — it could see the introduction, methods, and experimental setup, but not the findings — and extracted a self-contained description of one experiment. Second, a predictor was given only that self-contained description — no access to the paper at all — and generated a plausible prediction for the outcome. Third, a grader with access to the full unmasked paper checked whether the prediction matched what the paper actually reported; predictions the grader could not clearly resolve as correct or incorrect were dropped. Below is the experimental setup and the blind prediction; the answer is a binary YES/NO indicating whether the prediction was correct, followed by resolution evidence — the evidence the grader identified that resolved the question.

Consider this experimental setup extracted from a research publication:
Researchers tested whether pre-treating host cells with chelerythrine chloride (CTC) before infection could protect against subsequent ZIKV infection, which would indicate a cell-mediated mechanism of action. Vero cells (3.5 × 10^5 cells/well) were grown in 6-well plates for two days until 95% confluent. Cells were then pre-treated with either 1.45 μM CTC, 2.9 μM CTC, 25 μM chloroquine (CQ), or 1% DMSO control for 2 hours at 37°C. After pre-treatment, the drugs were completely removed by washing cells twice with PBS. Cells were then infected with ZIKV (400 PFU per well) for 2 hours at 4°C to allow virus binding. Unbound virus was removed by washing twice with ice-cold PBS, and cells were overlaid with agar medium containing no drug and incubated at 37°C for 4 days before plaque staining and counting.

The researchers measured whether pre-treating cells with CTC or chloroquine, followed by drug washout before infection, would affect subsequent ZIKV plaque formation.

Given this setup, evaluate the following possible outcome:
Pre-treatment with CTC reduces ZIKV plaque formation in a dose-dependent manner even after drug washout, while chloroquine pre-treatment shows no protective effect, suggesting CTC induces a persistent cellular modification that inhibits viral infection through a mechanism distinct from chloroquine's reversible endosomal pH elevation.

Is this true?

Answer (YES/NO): NO